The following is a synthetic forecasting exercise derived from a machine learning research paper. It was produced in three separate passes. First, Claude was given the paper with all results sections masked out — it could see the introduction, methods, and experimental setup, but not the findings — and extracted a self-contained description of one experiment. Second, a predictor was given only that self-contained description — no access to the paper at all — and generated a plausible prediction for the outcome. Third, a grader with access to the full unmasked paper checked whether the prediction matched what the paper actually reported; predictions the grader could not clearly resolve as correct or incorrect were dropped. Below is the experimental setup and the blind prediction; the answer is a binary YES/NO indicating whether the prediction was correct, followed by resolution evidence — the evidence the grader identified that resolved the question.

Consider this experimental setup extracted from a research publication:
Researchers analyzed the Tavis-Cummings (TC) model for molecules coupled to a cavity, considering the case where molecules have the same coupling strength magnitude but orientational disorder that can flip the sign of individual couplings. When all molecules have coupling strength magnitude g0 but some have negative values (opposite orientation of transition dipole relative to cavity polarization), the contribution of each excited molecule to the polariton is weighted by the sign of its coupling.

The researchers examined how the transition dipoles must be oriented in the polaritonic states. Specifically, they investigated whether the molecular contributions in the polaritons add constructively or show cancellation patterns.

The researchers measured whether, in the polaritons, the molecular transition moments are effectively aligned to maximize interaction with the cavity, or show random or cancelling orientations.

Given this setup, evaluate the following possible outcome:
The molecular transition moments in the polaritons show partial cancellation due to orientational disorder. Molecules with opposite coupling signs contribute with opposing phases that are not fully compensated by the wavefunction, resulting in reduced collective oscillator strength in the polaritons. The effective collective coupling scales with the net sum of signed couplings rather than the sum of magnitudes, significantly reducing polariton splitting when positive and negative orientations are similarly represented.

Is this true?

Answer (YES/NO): NO